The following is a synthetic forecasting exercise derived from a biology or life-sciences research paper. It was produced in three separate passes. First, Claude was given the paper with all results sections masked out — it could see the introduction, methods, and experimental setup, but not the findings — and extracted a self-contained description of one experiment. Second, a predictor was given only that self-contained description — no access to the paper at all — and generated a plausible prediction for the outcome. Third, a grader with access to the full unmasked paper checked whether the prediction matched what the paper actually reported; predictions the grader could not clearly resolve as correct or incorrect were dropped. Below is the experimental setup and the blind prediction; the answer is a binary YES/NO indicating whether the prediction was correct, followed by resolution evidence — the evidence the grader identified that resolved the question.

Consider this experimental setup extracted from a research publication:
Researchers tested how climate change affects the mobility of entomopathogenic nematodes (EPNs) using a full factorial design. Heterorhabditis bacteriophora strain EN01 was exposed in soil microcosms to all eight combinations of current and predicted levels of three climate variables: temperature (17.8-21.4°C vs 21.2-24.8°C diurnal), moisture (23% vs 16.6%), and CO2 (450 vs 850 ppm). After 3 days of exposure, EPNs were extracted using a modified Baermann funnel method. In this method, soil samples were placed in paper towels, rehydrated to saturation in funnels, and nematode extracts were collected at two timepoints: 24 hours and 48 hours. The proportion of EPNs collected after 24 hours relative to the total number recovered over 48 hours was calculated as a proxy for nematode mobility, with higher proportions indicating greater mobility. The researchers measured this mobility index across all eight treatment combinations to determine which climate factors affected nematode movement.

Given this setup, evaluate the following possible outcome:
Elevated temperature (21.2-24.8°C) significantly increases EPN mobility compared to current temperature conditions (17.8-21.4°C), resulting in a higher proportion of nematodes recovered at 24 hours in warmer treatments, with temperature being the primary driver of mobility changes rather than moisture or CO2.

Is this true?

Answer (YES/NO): NO